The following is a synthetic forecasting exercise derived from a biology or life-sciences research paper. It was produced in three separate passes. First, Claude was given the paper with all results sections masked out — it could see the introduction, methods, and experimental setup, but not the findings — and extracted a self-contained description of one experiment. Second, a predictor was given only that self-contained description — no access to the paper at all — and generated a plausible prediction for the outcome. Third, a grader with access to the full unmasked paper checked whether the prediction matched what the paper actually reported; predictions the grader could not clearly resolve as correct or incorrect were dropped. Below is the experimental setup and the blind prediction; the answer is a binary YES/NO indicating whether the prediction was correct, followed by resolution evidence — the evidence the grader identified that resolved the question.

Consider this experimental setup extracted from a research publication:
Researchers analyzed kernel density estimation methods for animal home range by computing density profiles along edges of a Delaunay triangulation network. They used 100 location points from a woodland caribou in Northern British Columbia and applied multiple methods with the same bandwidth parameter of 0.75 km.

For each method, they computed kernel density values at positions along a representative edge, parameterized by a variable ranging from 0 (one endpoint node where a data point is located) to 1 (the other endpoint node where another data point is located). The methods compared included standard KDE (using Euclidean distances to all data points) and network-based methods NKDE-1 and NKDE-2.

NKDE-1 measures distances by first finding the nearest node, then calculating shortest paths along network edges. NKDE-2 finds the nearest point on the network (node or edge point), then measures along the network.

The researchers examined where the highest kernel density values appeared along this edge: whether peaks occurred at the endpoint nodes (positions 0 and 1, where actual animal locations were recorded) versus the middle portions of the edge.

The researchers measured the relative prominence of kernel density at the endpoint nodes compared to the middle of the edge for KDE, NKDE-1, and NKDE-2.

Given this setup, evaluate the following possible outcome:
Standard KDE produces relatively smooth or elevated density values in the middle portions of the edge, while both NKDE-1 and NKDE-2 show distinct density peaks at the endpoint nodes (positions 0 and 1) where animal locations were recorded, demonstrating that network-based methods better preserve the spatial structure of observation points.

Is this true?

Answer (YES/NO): NO